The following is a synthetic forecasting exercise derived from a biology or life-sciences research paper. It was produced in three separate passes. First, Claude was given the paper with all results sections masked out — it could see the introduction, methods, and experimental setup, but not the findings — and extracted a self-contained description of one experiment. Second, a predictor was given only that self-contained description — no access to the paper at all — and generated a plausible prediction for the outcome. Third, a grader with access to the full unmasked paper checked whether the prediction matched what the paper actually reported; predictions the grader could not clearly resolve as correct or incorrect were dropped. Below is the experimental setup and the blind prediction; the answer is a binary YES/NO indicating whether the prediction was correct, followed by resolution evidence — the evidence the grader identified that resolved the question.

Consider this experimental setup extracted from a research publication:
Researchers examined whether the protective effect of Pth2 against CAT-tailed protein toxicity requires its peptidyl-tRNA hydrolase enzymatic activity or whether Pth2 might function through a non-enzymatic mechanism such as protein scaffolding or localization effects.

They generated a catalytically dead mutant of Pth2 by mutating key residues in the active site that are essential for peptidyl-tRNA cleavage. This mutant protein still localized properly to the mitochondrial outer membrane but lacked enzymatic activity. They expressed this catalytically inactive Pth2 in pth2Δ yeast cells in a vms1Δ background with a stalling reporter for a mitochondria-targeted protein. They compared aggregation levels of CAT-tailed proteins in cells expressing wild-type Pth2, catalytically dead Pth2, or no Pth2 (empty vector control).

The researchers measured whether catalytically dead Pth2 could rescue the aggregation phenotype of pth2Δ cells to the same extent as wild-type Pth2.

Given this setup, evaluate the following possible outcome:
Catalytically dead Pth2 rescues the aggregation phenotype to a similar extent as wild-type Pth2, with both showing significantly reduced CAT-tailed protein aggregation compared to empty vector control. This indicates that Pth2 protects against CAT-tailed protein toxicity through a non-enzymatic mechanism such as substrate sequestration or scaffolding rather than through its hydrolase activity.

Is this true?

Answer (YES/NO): NO